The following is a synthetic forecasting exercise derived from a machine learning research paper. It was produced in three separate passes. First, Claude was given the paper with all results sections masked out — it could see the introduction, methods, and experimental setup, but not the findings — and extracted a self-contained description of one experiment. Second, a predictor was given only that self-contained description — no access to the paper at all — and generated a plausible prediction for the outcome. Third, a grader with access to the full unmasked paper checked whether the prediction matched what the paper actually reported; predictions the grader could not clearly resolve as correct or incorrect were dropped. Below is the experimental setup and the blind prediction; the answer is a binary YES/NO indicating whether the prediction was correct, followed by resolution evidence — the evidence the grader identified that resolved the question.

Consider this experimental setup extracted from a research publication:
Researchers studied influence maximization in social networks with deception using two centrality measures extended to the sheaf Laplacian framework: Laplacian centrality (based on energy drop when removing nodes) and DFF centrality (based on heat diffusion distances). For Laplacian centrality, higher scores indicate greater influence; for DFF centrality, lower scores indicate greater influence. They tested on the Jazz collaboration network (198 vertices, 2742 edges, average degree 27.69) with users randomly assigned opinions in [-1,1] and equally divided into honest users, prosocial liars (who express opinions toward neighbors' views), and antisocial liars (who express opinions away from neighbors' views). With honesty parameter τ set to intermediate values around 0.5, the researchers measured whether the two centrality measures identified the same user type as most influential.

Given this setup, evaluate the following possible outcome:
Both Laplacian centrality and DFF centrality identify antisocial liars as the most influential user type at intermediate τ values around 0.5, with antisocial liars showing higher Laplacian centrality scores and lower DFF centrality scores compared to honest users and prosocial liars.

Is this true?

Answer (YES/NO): NO